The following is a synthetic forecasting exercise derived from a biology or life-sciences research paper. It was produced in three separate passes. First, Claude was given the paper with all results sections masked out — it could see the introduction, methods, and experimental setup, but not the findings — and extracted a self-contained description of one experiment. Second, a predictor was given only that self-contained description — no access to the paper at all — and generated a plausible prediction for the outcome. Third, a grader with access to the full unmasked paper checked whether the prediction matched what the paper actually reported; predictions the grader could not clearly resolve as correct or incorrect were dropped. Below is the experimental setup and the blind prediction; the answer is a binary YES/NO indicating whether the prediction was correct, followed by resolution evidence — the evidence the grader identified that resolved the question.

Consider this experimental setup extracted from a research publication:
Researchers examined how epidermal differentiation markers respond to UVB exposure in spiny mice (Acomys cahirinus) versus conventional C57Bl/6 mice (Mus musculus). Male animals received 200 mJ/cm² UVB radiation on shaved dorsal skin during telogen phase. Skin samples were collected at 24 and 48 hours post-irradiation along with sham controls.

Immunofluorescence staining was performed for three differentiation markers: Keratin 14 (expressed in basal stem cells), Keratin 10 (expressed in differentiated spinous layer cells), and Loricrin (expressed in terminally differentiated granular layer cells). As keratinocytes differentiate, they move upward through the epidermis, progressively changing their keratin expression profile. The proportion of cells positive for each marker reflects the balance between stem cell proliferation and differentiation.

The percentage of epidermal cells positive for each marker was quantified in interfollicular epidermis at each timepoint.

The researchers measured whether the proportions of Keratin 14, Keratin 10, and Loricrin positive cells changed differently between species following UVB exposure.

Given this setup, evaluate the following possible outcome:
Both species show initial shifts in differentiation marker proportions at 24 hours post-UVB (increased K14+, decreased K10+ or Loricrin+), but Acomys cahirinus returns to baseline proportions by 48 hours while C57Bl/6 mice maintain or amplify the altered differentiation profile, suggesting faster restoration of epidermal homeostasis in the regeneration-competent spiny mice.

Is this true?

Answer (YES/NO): NO